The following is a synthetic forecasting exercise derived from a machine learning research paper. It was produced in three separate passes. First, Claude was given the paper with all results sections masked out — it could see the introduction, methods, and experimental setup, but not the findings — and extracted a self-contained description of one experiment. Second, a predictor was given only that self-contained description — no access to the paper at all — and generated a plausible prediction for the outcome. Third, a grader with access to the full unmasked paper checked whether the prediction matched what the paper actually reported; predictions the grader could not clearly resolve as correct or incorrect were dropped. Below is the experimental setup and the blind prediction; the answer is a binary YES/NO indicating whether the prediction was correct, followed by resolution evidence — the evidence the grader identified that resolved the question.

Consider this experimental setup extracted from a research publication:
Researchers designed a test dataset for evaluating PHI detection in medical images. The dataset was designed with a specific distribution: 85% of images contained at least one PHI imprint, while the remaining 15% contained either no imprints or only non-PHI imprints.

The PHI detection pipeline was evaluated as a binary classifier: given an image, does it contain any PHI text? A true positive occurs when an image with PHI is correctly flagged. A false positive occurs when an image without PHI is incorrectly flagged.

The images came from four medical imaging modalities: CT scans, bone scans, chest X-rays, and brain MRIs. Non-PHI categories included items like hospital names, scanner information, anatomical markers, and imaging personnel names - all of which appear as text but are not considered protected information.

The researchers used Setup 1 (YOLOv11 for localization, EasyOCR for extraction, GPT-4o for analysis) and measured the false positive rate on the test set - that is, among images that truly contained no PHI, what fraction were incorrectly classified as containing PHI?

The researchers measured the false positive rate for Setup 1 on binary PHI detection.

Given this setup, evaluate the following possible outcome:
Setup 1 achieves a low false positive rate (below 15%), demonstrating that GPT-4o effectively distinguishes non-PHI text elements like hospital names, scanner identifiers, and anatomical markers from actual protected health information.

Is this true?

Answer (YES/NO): YES